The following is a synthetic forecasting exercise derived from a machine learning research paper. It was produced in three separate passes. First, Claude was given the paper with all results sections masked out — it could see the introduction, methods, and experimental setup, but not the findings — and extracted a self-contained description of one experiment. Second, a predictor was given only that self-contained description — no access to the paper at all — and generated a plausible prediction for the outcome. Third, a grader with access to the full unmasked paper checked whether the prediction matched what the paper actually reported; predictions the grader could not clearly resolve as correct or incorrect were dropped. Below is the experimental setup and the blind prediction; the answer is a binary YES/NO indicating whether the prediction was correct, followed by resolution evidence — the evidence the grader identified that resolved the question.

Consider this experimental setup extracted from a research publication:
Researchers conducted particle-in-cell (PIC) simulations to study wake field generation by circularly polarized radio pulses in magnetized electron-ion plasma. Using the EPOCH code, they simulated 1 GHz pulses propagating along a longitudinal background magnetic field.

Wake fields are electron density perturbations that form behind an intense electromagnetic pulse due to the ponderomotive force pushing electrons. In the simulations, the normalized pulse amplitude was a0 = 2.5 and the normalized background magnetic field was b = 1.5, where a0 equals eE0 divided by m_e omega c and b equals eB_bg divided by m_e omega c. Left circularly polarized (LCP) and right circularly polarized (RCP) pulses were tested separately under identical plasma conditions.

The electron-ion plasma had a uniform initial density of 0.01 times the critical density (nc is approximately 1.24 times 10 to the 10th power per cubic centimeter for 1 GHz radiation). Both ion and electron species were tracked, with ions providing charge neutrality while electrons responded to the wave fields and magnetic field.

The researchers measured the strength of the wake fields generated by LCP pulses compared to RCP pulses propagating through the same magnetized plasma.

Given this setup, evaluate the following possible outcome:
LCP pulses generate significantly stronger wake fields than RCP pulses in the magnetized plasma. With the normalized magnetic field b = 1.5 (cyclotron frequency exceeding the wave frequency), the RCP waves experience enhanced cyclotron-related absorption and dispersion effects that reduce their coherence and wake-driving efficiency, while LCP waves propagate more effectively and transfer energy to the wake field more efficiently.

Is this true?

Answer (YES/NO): NO